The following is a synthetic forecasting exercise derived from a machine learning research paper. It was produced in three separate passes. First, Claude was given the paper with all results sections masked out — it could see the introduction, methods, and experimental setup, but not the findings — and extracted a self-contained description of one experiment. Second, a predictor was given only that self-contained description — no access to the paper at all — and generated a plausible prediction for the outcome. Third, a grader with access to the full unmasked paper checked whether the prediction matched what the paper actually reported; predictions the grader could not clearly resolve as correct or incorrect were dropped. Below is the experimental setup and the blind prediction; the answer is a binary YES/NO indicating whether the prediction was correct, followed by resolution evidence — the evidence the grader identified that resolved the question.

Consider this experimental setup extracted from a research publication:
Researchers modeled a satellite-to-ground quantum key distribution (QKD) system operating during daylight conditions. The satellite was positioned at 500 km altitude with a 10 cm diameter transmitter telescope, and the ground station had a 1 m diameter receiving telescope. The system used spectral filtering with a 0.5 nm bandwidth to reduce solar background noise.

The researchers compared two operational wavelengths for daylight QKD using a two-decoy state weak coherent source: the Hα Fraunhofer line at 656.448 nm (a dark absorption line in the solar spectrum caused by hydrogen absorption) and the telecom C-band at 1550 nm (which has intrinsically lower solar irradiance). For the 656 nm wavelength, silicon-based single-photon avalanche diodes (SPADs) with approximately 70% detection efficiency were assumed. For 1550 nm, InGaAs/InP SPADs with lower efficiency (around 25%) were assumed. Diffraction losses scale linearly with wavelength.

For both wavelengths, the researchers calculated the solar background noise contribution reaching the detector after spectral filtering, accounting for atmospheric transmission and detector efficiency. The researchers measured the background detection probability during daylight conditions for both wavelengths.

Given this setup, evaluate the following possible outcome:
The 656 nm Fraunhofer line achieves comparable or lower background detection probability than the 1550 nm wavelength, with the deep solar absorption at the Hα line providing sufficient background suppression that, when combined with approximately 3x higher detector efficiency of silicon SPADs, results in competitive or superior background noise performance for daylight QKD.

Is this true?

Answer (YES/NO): NO